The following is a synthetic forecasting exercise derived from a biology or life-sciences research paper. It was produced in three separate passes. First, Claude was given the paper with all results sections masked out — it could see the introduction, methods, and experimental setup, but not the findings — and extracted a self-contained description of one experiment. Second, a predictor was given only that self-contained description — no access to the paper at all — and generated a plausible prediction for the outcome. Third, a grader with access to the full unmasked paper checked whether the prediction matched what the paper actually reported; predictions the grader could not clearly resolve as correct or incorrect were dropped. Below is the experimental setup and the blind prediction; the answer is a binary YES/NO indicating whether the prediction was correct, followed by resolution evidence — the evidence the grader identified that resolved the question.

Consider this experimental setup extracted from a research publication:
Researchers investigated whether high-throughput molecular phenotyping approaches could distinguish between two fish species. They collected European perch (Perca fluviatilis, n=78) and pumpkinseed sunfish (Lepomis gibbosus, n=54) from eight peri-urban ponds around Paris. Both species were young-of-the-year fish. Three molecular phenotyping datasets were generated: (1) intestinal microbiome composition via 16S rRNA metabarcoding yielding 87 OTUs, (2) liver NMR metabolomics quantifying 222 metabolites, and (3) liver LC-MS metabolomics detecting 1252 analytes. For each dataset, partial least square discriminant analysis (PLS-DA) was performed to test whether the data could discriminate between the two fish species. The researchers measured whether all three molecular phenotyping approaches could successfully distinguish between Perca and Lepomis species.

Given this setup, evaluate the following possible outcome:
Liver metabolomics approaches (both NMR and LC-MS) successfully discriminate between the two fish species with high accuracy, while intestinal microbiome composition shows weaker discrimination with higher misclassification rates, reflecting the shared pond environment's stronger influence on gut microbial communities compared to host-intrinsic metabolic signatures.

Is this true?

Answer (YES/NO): NO